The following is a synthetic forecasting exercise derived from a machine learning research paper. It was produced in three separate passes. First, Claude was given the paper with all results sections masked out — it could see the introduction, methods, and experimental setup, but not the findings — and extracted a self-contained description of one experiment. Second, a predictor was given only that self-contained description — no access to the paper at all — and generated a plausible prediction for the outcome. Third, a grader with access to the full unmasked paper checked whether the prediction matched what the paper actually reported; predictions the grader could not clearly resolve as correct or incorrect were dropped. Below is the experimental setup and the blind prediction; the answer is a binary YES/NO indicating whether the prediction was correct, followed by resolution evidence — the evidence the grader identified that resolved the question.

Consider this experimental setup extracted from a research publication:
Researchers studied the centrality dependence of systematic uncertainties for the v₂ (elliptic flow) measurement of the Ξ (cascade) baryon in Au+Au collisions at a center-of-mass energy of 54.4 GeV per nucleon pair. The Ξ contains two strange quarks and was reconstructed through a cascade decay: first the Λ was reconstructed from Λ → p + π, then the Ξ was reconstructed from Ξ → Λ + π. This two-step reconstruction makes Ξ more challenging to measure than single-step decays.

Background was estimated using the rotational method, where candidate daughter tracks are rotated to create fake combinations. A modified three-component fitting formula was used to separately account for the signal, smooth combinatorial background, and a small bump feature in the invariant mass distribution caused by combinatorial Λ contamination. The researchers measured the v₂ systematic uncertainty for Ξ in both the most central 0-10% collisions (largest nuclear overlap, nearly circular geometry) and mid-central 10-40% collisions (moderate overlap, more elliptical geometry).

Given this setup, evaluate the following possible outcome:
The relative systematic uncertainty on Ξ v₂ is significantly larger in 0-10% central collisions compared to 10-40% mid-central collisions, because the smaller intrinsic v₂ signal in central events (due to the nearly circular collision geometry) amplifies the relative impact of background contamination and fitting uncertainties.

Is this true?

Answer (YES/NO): YES